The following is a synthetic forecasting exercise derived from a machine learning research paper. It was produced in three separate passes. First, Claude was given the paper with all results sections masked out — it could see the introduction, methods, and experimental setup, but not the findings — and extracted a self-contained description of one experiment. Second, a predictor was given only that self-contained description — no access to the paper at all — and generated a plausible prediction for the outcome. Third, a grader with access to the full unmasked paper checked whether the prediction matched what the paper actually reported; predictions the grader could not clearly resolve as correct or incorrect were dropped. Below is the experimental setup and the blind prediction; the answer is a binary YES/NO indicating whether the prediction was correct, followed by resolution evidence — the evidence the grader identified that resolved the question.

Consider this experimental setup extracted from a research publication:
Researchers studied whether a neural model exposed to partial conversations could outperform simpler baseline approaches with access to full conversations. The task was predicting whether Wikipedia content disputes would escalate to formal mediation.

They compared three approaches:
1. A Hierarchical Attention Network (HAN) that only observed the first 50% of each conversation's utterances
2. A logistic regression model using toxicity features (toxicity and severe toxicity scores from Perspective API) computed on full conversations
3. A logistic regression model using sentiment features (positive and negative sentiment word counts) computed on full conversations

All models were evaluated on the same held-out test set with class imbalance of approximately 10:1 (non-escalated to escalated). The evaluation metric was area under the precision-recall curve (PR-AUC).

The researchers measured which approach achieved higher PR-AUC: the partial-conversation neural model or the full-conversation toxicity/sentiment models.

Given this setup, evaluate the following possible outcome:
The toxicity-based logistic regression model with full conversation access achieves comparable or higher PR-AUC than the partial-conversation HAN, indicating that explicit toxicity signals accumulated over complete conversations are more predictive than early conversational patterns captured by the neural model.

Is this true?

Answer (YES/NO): NO